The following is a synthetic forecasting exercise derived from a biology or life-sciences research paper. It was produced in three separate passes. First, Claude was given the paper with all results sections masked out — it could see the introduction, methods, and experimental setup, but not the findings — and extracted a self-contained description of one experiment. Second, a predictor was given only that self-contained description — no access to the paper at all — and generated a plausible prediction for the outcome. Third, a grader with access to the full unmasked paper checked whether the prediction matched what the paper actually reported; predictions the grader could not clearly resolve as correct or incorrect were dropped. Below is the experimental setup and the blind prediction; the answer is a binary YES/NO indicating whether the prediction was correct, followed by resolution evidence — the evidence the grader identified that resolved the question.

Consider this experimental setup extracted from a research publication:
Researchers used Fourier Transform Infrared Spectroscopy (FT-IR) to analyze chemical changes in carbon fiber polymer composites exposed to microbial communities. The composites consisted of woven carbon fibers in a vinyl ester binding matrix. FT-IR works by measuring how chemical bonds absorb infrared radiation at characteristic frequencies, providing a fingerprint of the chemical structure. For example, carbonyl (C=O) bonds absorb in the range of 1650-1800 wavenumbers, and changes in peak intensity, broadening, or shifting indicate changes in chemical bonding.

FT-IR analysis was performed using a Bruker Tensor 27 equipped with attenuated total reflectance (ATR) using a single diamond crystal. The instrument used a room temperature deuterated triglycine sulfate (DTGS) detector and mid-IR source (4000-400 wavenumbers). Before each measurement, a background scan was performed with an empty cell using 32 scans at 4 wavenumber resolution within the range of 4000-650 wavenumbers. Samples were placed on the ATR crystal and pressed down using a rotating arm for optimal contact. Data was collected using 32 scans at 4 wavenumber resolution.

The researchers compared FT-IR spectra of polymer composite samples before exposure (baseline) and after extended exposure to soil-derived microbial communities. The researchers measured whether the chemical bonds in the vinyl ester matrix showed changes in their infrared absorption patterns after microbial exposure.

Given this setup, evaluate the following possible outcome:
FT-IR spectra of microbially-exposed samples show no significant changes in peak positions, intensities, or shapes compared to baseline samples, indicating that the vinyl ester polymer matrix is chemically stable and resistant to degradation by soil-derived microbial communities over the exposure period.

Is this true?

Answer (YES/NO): NO